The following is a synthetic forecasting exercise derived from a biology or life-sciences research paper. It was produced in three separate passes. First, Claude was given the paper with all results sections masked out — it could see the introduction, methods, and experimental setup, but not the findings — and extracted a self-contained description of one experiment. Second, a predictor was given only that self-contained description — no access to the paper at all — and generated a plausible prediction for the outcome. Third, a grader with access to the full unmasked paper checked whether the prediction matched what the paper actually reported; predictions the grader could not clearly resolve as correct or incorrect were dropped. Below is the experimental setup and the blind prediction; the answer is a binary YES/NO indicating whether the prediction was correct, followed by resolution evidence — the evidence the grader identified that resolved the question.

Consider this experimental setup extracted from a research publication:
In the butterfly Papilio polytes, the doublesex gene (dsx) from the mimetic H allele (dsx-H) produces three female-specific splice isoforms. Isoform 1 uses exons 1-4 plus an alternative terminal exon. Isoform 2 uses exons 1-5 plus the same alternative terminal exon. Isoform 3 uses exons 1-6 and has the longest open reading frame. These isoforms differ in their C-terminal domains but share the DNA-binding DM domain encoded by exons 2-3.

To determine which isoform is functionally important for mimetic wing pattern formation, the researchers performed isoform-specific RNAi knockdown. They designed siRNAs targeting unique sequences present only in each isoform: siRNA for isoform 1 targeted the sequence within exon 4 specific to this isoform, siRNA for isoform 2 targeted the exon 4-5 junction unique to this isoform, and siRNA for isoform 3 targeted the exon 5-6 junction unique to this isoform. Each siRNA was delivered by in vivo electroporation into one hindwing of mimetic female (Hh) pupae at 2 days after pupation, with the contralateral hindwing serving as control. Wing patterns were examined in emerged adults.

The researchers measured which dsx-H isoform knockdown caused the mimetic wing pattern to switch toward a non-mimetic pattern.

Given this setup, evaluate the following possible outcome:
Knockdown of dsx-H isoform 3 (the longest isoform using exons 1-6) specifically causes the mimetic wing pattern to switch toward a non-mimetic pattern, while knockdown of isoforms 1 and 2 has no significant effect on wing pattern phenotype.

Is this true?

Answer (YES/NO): YES